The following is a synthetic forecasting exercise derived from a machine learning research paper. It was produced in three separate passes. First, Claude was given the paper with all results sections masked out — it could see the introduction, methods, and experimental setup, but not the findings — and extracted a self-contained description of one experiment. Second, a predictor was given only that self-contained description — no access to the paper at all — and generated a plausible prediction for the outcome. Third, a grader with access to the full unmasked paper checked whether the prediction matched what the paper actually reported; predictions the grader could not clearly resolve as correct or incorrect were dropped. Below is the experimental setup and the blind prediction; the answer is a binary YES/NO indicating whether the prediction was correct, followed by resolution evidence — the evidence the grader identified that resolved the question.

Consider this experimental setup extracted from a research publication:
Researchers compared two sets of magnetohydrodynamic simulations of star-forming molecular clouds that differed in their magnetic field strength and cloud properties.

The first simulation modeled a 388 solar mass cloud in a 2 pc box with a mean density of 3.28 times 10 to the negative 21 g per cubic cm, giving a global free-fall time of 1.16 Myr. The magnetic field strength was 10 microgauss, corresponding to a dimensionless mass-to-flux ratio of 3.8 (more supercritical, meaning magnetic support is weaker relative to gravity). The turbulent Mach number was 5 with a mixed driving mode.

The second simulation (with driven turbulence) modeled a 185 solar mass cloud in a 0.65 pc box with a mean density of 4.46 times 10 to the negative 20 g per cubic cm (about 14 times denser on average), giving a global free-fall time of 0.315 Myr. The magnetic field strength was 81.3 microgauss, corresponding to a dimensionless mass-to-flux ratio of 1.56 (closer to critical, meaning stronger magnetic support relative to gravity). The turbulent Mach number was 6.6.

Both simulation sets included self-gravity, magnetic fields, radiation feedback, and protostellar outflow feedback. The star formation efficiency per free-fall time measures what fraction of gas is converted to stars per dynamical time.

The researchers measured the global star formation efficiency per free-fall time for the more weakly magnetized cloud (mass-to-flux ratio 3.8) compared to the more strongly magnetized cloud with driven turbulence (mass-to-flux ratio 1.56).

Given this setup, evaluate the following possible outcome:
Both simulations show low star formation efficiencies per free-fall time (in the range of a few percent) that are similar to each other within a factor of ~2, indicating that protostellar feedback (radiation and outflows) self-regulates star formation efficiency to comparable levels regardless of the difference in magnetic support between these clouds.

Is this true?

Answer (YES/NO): YES